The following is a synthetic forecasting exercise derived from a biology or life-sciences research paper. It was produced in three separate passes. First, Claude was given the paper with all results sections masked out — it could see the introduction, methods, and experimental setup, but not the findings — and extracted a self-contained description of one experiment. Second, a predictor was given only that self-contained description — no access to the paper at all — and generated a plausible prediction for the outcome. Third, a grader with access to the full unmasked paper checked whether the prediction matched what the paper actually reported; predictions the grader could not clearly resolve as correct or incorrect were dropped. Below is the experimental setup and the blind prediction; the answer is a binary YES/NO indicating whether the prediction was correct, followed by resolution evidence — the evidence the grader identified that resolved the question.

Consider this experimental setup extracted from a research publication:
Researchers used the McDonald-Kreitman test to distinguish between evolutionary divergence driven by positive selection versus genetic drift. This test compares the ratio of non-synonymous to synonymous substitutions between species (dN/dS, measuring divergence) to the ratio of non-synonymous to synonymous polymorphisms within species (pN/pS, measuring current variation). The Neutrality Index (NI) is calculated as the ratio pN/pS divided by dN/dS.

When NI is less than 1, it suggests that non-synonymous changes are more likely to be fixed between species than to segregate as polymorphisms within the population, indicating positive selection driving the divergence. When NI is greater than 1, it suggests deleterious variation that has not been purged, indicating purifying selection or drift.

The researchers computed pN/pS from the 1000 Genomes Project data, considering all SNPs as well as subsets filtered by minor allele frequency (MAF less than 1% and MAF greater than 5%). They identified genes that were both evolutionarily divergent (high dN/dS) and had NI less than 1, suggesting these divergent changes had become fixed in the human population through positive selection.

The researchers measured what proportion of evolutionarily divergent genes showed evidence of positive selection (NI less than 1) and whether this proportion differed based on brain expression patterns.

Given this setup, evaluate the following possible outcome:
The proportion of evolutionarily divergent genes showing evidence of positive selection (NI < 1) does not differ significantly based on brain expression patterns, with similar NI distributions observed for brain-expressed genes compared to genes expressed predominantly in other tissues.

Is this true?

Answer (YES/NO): NO